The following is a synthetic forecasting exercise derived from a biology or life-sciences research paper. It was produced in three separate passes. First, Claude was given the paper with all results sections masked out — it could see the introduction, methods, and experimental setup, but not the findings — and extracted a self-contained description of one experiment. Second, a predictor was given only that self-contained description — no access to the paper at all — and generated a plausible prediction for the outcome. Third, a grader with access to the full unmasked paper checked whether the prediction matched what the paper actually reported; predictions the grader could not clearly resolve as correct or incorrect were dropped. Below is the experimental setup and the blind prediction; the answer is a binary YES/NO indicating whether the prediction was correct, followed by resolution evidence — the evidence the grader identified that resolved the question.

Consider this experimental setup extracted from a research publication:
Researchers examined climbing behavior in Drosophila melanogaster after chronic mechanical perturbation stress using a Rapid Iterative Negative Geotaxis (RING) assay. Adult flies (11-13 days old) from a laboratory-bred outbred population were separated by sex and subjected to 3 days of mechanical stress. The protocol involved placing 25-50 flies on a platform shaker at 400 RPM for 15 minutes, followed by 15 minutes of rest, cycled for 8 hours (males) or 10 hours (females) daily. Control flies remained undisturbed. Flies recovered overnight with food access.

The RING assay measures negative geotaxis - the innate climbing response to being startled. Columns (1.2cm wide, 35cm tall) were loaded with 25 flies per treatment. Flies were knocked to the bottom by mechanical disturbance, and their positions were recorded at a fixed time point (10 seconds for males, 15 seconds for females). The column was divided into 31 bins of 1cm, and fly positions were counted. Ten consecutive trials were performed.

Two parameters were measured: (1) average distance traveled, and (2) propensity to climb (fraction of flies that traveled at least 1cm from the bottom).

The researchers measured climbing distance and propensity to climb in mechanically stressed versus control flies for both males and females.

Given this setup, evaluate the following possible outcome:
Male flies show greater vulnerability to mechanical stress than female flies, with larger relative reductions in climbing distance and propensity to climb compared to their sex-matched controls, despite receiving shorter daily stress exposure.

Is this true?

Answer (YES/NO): NO